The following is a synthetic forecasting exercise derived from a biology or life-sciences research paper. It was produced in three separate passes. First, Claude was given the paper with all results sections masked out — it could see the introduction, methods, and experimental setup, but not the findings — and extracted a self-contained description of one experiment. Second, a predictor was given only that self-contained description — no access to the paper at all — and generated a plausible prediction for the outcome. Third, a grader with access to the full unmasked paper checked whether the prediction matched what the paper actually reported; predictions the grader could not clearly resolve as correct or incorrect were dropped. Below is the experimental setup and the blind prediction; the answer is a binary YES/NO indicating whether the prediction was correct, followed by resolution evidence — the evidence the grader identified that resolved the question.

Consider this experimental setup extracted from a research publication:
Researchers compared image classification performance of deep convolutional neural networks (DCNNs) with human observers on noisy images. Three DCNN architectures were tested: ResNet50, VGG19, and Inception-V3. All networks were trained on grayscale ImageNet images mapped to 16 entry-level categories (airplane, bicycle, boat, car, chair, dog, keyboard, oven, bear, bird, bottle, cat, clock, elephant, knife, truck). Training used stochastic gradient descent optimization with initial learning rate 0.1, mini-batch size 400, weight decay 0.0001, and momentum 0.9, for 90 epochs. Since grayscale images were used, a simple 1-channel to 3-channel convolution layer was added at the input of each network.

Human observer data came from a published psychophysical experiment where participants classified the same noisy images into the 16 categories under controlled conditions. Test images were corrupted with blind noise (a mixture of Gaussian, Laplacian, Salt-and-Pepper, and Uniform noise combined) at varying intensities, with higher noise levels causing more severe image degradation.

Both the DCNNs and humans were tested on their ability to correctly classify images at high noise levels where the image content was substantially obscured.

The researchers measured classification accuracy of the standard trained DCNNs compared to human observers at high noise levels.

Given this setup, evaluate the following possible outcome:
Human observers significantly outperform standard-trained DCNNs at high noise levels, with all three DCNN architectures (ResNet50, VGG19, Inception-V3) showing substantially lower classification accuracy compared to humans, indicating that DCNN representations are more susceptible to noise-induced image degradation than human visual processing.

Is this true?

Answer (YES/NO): YES